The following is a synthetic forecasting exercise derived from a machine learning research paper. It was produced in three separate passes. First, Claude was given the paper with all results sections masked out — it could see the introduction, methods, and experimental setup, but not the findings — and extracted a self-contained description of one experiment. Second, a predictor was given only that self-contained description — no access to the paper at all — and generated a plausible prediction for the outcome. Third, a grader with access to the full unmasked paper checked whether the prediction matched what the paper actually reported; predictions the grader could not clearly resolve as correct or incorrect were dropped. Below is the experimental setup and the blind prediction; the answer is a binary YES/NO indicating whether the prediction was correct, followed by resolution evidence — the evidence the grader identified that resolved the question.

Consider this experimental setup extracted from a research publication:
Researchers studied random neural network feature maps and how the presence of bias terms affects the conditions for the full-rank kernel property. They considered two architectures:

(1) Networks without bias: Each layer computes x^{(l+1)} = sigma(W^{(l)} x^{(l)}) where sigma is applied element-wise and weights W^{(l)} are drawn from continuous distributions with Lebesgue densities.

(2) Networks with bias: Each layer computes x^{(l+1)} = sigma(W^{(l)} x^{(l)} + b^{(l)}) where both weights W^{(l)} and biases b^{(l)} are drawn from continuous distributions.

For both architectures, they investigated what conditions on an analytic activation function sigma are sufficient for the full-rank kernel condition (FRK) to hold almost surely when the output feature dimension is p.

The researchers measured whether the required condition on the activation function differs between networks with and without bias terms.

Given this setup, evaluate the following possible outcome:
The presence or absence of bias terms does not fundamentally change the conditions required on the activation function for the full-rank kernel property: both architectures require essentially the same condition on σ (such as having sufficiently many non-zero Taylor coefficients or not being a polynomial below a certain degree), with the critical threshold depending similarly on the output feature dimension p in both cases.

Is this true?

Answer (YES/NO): NO